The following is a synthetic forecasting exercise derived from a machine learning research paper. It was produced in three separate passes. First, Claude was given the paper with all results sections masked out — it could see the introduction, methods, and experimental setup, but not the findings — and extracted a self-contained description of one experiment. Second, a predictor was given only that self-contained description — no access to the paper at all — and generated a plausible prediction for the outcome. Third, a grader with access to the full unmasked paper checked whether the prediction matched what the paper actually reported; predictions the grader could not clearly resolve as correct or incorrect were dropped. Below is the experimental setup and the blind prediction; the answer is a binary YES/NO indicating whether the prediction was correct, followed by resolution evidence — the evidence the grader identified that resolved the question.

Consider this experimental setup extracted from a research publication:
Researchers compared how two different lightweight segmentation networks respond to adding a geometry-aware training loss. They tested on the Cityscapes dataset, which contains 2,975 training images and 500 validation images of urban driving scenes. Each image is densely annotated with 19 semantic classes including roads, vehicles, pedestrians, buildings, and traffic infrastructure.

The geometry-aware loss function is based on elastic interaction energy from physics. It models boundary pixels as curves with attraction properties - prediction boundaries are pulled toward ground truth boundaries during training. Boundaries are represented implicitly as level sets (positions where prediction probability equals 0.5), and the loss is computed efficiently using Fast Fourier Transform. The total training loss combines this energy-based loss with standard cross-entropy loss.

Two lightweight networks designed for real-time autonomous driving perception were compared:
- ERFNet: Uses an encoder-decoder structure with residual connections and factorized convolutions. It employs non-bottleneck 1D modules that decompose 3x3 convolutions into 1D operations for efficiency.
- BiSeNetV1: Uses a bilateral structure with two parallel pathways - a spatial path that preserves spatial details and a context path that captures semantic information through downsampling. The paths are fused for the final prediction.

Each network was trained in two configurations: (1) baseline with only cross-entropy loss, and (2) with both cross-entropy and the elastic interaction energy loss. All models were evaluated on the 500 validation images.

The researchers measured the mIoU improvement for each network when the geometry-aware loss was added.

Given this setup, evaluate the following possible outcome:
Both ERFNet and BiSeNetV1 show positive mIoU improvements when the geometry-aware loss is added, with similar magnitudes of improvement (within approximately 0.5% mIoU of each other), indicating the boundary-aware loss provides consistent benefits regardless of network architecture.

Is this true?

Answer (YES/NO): NO